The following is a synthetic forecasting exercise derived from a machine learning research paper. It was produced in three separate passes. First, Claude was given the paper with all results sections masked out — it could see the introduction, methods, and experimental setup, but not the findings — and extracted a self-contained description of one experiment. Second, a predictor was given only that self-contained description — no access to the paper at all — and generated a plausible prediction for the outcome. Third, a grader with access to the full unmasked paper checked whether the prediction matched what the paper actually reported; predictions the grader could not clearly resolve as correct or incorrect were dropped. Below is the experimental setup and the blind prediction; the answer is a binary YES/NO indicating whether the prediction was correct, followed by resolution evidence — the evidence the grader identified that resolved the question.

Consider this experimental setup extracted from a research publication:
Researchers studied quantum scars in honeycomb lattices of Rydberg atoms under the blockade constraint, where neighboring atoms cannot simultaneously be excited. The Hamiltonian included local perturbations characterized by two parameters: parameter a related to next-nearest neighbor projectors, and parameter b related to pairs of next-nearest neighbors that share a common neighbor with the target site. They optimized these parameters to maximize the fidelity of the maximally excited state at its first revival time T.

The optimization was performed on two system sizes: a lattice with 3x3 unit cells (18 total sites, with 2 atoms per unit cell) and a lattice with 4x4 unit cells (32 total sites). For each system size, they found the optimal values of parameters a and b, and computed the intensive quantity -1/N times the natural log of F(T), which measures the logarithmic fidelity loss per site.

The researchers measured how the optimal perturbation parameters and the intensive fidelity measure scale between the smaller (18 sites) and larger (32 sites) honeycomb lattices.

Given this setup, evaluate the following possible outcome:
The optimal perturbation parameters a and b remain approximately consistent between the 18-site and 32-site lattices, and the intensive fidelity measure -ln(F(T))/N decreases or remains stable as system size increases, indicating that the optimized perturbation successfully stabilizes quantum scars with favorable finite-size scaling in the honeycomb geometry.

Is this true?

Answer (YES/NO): YES